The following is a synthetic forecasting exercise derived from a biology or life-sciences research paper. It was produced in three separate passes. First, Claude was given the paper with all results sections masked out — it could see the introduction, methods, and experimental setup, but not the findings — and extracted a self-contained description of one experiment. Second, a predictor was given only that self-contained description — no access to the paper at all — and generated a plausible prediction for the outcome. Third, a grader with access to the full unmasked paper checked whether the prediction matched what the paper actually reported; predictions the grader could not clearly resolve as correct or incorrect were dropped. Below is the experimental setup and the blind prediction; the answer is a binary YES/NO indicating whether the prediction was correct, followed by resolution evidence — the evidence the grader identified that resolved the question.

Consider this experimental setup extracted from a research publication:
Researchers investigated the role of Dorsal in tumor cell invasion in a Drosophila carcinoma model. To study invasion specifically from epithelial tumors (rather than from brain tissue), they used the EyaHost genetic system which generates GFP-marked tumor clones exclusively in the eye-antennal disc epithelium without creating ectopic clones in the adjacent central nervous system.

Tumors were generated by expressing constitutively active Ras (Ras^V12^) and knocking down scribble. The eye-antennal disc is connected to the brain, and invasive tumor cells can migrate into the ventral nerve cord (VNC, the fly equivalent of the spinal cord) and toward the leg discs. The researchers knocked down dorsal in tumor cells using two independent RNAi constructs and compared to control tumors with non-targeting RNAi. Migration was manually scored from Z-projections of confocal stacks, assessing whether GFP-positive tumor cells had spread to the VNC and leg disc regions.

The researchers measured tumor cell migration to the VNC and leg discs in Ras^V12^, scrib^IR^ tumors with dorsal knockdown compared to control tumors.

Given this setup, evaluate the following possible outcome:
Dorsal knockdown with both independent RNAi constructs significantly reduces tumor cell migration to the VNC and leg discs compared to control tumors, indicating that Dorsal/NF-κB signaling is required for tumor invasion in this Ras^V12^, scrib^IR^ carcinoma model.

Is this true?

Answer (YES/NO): YES